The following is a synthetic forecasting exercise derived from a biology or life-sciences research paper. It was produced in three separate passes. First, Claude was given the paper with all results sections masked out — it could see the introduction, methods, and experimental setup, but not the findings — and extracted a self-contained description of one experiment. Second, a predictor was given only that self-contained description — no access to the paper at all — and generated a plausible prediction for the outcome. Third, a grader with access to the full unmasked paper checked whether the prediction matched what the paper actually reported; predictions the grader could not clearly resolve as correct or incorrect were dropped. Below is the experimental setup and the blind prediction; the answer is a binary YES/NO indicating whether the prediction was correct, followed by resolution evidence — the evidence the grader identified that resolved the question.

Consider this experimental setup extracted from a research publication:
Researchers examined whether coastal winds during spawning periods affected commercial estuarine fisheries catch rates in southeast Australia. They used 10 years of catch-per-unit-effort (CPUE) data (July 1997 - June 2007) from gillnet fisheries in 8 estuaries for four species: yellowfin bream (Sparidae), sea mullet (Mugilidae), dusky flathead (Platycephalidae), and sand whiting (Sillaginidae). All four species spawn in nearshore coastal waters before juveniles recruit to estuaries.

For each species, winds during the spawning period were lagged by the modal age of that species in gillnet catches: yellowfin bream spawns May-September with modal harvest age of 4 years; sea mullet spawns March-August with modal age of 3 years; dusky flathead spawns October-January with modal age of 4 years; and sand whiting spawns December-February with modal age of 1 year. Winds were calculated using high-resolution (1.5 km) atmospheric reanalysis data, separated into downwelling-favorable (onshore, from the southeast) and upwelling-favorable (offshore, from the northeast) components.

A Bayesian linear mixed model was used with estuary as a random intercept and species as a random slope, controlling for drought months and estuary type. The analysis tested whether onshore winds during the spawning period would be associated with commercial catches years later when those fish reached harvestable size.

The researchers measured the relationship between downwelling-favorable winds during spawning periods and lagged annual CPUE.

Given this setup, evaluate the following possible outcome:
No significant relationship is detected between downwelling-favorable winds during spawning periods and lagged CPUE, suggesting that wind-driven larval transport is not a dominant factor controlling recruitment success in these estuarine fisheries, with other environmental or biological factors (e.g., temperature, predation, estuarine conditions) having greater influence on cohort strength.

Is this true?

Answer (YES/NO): YES